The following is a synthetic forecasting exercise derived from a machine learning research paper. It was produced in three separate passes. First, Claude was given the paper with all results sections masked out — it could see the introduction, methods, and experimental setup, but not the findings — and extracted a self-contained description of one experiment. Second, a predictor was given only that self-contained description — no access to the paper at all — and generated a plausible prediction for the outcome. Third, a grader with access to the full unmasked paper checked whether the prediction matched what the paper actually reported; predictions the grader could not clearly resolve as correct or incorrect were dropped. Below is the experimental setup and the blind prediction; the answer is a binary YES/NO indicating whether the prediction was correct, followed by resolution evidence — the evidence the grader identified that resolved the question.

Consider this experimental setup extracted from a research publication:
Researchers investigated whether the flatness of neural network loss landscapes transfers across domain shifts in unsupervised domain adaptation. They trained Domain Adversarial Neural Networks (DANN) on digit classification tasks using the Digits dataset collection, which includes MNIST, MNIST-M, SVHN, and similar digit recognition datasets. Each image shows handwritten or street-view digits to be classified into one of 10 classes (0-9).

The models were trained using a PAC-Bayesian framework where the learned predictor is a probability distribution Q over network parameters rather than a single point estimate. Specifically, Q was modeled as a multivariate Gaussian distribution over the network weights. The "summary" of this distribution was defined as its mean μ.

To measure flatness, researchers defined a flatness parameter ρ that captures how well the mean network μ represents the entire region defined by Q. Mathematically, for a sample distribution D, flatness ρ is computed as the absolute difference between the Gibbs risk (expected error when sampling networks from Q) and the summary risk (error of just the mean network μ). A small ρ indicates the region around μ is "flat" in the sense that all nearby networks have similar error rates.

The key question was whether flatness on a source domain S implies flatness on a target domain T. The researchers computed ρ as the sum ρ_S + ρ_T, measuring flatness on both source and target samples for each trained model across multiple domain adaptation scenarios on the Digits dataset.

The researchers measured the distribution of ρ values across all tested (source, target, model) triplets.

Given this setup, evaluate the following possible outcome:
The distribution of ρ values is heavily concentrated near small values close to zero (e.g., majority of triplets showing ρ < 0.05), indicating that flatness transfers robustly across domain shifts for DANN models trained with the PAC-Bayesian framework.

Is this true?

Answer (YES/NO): YES